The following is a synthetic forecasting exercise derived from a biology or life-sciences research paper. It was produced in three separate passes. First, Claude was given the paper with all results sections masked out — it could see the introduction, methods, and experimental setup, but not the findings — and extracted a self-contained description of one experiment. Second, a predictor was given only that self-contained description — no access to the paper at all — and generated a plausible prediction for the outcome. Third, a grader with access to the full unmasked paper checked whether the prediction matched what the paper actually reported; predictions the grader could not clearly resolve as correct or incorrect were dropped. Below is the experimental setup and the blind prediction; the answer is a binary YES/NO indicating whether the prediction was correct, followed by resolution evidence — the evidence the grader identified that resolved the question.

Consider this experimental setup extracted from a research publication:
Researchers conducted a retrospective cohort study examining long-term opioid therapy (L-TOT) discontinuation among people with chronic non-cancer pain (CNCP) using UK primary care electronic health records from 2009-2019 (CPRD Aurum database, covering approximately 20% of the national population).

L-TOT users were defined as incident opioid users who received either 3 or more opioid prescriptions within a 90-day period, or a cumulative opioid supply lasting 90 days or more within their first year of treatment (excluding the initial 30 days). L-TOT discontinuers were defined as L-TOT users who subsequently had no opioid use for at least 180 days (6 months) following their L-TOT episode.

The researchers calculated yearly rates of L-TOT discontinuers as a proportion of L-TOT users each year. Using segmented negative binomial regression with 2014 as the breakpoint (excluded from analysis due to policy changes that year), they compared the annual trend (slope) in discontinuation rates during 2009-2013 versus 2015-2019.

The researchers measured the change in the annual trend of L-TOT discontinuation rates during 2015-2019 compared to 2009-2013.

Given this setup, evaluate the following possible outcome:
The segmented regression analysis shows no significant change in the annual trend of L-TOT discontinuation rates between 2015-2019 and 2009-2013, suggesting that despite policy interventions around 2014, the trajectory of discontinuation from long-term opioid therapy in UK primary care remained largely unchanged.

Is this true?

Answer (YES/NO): NO